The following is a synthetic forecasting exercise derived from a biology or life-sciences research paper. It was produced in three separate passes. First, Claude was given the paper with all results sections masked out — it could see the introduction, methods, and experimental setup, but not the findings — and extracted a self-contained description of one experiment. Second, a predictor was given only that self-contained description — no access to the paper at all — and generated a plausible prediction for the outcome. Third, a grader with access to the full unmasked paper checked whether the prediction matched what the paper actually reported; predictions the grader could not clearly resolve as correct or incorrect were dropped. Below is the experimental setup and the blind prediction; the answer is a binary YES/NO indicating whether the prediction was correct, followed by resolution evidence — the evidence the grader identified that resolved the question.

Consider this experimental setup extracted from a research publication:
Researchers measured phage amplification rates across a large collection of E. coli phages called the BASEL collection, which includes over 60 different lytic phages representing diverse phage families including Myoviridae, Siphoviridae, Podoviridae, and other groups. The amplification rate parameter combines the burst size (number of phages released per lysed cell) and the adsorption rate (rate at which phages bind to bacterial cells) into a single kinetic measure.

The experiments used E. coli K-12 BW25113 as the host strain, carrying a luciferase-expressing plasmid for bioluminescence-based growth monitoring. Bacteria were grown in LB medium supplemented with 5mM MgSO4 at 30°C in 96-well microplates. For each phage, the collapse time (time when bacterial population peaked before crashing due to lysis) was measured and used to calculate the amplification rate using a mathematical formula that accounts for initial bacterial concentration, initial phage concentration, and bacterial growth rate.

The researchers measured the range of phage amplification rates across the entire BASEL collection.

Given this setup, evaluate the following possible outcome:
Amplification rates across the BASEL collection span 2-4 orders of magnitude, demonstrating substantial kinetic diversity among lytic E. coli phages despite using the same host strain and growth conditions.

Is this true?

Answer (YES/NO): YES